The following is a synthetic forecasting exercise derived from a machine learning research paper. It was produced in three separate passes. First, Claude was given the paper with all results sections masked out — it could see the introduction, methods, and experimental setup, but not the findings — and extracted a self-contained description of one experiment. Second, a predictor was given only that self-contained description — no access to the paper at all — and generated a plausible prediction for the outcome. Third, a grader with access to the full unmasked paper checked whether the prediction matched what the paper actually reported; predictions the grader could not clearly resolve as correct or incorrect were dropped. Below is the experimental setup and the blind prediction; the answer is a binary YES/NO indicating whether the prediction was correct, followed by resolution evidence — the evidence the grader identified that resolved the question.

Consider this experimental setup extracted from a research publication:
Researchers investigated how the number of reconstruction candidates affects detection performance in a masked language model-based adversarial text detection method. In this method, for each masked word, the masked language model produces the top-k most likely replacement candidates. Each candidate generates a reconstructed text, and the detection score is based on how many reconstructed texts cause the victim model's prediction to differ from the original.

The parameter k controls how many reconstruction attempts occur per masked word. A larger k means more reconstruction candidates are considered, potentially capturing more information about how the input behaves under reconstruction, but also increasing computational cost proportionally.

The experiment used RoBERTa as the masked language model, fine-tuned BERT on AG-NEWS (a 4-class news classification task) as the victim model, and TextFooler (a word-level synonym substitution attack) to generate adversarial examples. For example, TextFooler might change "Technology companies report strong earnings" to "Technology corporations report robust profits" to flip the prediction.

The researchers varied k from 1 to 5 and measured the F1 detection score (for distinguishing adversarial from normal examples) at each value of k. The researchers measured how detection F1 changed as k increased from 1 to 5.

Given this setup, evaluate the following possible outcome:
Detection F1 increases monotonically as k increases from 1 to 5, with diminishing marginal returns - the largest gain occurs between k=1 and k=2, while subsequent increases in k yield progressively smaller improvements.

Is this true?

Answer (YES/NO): NO